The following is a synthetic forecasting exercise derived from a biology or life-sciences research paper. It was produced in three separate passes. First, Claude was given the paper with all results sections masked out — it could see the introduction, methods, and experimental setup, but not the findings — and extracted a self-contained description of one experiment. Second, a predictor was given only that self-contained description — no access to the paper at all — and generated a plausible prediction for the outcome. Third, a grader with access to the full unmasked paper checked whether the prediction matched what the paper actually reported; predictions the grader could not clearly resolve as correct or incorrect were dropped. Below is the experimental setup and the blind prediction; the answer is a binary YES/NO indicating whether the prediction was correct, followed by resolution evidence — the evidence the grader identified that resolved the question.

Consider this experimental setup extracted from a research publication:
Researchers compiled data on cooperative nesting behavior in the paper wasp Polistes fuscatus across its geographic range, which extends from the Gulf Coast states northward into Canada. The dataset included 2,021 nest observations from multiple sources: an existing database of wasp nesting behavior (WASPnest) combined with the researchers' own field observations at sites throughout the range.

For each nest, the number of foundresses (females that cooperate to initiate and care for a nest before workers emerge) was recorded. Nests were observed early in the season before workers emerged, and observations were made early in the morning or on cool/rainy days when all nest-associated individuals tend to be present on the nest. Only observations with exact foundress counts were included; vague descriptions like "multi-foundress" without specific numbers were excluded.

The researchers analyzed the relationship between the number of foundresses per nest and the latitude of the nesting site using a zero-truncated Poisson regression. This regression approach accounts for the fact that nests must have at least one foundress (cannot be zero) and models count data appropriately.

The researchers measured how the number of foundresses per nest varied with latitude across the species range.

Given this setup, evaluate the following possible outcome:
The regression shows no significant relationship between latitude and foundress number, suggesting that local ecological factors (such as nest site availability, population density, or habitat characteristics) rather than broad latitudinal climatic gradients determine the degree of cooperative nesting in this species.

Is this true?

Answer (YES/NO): NO